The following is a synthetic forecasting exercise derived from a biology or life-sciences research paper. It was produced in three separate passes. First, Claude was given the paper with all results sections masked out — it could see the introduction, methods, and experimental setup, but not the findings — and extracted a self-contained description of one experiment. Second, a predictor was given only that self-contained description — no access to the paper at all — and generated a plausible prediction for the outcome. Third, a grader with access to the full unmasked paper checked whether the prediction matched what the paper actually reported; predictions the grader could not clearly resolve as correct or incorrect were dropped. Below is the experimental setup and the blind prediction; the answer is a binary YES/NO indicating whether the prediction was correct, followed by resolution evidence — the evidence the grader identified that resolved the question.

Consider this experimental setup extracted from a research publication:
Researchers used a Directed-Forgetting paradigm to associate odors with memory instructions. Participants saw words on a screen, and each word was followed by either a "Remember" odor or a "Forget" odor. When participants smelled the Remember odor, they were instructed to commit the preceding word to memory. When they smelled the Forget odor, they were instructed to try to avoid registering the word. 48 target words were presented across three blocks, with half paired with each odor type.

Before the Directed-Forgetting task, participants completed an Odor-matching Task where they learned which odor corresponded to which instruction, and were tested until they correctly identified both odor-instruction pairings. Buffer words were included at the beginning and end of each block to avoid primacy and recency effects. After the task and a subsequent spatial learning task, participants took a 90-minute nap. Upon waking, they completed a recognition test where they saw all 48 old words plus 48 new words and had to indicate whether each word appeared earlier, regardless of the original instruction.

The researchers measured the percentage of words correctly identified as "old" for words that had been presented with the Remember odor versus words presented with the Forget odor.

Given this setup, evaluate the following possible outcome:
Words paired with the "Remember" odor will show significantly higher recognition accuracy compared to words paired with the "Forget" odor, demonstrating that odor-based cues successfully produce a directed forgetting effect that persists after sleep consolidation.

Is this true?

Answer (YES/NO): YES